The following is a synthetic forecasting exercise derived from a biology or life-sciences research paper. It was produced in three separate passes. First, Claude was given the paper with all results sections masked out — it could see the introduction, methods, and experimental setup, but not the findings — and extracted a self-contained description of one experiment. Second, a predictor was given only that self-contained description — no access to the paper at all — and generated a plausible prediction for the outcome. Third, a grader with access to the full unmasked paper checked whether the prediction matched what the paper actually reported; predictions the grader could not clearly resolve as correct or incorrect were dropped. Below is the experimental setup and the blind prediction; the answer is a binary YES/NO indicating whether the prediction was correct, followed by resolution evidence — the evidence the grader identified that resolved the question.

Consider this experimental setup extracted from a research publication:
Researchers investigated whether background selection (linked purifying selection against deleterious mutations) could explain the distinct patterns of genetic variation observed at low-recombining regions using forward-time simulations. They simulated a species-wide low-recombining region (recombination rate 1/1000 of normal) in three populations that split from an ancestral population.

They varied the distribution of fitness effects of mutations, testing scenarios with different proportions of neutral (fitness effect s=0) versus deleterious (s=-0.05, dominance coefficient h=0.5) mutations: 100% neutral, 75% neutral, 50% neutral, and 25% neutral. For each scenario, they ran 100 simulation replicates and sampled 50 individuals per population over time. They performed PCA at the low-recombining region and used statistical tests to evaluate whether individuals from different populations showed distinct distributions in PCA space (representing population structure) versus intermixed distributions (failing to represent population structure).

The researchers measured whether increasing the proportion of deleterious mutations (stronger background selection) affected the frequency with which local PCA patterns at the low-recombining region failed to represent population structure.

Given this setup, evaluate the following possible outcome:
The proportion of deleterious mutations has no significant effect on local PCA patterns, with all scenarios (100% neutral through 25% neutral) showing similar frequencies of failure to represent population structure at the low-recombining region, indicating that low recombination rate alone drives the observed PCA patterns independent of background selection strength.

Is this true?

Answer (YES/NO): NO